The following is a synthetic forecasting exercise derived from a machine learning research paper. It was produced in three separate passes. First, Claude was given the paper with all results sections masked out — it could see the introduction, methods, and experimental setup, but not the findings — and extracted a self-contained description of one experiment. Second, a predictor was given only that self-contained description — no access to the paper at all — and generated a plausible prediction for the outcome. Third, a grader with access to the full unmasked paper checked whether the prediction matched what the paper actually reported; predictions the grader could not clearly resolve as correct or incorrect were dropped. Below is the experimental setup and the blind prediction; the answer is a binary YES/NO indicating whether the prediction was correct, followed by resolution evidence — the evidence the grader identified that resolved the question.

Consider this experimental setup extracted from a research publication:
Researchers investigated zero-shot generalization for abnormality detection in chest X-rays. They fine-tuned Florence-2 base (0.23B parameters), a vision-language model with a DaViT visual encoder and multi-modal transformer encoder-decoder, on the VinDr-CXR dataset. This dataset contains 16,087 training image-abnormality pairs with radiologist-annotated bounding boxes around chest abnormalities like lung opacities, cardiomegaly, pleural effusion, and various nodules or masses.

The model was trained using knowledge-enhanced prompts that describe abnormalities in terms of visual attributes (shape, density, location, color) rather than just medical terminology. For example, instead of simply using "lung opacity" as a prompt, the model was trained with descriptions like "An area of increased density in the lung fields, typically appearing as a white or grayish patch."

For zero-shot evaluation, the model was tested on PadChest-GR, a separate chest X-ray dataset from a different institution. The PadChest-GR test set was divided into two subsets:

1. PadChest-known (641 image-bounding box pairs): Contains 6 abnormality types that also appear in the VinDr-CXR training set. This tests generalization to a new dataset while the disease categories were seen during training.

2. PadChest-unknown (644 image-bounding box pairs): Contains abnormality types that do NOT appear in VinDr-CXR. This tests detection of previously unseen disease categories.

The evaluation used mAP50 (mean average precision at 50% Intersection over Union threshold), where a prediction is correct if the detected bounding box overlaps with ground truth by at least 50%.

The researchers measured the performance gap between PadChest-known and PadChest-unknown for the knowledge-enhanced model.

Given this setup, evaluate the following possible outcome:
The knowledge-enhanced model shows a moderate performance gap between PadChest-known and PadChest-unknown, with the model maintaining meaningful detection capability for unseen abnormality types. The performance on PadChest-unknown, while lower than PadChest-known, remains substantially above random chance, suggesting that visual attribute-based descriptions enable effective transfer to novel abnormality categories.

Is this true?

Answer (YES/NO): NO